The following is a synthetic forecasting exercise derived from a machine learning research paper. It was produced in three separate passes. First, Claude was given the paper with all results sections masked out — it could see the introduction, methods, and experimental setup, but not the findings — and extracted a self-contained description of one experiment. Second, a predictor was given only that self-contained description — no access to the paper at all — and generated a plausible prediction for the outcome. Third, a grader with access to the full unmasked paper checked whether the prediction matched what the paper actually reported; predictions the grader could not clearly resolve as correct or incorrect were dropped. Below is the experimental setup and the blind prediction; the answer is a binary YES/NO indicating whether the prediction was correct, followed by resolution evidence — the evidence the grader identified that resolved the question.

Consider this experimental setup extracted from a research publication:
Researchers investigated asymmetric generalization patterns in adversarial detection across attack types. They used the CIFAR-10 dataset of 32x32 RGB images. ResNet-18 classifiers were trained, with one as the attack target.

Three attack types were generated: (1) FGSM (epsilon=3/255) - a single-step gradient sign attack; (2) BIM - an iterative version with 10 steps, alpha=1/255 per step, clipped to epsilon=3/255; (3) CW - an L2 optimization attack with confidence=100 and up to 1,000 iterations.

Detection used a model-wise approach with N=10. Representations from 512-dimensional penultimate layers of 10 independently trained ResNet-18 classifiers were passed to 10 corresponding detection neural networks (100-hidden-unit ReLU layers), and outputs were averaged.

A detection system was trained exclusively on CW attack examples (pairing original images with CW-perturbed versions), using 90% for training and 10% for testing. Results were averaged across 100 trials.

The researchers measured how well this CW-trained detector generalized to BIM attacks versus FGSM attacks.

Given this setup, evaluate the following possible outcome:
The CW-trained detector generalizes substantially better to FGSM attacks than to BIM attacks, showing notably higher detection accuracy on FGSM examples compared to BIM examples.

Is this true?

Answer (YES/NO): NO